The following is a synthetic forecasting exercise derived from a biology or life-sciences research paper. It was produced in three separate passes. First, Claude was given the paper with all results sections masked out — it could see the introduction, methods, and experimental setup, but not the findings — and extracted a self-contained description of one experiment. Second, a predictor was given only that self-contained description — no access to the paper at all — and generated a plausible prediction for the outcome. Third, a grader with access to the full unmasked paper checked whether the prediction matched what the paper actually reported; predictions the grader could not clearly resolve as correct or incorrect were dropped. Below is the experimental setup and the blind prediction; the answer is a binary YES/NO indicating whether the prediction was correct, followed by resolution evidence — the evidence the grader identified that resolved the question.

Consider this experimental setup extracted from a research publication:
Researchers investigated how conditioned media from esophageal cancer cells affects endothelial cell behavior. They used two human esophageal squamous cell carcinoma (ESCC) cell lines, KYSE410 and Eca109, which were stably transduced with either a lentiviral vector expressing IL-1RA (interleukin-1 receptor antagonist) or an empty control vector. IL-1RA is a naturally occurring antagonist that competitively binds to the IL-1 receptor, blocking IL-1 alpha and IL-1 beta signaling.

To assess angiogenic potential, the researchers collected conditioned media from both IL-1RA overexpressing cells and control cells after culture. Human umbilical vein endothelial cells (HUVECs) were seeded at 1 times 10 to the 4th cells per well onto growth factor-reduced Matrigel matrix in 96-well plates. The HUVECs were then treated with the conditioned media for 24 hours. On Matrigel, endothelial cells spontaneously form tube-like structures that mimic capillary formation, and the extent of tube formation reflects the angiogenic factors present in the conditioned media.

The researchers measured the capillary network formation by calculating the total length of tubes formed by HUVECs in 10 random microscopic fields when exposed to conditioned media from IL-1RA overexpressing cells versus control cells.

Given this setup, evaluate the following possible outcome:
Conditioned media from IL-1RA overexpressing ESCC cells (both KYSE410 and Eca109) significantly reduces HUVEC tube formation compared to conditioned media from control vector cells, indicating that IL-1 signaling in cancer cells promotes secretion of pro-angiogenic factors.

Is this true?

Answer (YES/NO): YES